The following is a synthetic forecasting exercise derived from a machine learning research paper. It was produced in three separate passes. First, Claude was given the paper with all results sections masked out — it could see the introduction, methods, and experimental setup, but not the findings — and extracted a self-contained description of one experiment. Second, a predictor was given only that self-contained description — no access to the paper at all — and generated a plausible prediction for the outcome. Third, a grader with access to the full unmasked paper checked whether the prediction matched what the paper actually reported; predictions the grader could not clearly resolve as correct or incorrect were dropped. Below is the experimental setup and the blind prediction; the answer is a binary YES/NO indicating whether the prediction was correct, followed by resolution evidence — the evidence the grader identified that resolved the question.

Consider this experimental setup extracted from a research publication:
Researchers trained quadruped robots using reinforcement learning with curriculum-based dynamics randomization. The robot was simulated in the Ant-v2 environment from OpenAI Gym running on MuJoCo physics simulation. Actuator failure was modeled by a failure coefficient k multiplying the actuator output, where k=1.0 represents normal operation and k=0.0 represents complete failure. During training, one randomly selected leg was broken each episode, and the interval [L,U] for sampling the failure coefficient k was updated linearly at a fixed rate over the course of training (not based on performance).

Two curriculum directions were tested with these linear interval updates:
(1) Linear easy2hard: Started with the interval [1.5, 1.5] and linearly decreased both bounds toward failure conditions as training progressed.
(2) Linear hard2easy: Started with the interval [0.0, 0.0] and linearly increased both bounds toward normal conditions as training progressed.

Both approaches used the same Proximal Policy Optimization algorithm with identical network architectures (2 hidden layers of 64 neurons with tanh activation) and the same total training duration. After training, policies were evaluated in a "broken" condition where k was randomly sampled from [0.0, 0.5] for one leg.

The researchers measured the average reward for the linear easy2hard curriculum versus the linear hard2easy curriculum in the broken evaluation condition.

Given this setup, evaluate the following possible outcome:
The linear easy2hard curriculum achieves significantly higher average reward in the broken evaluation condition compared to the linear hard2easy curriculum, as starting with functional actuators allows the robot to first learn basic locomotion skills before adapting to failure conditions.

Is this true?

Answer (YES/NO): NO